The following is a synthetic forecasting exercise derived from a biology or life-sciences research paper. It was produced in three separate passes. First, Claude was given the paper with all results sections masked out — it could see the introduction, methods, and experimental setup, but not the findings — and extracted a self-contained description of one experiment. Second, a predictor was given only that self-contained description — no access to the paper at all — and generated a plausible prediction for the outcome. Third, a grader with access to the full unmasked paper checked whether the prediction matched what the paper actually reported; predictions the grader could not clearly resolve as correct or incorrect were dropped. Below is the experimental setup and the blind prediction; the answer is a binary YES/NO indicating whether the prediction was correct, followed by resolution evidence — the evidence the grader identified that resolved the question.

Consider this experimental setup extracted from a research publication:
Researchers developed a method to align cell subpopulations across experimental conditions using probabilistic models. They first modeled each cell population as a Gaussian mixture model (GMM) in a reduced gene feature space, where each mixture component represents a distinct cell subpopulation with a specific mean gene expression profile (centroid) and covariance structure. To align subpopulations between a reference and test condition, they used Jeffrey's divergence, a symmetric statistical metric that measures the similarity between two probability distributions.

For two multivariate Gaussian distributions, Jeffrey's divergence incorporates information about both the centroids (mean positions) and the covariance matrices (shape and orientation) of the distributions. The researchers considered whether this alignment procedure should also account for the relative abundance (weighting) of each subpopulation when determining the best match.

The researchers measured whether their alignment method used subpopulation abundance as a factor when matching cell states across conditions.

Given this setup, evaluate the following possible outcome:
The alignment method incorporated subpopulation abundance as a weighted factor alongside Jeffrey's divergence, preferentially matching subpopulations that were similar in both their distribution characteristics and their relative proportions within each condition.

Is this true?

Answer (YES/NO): NO